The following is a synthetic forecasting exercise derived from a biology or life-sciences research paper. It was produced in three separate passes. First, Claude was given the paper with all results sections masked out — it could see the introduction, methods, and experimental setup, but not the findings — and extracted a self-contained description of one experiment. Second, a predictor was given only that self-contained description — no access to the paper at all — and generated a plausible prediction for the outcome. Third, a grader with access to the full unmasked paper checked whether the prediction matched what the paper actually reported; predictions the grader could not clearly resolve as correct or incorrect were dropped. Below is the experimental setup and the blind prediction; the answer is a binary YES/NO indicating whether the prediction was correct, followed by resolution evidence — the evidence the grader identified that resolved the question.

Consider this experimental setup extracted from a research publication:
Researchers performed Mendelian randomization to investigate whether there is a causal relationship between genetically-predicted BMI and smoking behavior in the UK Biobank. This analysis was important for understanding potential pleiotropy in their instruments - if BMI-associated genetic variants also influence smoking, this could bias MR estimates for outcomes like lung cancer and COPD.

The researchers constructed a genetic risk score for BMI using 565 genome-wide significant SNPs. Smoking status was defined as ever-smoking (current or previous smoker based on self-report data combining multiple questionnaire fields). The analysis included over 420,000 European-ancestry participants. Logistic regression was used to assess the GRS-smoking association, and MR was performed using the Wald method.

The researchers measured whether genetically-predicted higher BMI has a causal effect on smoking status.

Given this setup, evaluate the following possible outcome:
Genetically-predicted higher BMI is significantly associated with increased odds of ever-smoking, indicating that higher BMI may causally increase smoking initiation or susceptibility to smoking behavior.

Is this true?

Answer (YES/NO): YES